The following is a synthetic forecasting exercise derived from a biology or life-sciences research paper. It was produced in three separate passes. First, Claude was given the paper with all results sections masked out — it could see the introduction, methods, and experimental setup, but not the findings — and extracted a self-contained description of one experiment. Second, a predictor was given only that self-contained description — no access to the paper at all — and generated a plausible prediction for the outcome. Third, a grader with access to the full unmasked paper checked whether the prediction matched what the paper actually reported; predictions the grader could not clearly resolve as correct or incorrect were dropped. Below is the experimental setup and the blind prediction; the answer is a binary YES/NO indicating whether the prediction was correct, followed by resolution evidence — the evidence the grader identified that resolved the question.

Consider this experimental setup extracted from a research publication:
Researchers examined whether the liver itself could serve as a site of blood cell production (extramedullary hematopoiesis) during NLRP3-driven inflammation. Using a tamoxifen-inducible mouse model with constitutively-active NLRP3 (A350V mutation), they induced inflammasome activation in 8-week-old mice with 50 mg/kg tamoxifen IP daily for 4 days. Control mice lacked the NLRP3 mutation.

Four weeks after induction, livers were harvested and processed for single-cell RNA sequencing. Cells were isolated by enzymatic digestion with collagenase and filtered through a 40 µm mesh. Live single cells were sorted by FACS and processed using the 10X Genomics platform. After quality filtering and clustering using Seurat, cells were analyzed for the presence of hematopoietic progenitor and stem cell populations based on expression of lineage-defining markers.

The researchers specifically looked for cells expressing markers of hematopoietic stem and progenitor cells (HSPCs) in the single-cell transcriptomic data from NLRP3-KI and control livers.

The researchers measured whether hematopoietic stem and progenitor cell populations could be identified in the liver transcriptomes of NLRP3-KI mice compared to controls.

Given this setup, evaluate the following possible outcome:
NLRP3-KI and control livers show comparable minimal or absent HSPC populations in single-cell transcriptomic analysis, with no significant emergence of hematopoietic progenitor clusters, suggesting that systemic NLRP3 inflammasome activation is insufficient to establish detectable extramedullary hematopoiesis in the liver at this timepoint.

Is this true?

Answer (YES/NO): NO